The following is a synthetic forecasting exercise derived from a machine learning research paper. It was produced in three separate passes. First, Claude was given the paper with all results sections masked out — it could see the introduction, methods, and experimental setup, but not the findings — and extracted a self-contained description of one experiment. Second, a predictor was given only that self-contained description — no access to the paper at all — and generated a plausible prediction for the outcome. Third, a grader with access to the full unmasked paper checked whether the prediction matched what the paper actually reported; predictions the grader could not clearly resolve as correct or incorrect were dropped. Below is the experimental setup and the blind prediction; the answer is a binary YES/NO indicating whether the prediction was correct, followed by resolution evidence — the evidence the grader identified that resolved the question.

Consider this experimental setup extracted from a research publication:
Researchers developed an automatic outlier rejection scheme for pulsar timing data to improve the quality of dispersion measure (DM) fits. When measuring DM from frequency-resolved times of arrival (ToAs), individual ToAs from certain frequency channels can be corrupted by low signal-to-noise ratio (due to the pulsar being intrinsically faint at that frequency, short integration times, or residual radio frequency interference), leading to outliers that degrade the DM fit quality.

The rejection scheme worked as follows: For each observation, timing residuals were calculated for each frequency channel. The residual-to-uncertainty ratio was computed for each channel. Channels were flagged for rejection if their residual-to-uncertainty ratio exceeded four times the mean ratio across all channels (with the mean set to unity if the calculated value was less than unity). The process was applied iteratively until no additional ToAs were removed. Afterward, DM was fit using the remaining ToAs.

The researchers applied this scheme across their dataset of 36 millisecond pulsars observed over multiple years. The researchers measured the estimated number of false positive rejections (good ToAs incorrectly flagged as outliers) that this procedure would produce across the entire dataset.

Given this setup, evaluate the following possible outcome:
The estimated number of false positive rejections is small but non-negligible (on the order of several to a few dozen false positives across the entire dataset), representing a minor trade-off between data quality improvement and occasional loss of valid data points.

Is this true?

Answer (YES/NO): YES